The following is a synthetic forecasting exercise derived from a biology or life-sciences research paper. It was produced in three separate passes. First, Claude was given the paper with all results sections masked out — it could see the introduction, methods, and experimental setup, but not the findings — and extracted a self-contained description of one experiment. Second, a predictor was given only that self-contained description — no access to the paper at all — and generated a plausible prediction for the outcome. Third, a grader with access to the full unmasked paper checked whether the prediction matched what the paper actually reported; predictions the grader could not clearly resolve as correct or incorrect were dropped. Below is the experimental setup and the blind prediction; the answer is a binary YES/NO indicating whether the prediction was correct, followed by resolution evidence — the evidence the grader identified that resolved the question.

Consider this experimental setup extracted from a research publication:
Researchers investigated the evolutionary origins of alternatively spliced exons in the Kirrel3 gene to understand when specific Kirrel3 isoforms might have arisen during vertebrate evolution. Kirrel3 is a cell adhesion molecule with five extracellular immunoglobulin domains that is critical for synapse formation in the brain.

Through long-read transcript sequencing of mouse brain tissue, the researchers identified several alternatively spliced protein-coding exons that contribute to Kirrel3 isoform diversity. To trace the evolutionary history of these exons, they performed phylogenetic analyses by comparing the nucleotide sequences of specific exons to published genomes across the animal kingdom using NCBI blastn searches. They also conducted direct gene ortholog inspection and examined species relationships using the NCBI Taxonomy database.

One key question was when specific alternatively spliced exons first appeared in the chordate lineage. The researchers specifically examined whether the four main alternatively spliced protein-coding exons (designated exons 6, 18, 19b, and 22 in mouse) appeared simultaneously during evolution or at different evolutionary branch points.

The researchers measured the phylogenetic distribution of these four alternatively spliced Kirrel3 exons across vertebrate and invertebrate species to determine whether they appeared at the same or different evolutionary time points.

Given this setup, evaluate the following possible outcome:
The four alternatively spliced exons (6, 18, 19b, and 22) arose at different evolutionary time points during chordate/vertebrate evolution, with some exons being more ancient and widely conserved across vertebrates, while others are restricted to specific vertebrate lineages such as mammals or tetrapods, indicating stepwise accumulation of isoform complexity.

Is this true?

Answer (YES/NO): YES